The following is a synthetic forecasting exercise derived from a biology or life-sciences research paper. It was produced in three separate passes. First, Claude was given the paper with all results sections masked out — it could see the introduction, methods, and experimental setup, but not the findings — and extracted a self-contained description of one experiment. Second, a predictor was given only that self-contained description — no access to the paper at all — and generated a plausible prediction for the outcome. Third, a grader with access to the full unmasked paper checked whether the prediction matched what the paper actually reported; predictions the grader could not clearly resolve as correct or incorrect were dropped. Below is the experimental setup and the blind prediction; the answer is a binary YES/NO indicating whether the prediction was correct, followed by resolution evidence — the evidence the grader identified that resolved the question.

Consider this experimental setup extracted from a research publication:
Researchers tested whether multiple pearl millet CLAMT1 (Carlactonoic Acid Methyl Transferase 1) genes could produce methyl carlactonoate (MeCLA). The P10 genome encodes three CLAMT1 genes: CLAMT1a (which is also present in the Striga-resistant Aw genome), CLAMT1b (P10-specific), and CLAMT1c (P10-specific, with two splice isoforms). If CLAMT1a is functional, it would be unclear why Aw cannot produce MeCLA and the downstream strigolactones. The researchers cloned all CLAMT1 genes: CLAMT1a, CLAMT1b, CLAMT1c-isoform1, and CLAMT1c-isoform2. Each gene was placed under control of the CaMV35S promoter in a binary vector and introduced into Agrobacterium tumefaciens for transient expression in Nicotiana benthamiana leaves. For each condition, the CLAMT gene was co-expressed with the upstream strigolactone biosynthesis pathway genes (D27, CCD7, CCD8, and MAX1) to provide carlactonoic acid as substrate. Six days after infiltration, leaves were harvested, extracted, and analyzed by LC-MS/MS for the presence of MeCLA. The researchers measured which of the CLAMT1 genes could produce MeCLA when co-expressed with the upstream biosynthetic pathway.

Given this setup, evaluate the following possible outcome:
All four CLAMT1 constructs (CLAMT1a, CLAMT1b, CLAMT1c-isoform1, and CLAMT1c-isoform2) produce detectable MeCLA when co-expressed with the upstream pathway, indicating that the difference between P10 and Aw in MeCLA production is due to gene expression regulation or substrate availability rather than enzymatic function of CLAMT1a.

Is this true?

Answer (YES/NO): NO